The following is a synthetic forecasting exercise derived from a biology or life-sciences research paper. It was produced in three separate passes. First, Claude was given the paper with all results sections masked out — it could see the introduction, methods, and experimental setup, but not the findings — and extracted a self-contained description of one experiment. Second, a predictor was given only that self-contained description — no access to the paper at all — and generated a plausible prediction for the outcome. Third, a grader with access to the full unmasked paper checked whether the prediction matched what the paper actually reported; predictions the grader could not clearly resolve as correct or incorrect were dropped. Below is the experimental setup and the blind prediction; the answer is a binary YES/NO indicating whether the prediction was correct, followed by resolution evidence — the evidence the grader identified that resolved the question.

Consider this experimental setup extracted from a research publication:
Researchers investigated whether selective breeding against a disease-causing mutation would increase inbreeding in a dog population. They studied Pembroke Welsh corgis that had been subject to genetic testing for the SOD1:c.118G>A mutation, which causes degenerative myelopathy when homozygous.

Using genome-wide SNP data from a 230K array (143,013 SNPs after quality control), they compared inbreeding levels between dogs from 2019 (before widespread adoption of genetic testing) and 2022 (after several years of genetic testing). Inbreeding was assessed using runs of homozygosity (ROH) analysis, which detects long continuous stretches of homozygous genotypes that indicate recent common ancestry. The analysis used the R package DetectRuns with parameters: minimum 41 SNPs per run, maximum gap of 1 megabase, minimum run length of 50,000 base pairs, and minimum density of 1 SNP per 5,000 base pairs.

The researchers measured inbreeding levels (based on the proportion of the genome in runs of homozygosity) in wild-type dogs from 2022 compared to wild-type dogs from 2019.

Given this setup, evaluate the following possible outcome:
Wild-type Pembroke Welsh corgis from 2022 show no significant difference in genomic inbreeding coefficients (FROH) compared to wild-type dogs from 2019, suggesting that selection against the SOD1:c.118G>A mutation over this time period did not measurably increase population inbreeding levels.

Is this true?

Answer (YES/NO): YES